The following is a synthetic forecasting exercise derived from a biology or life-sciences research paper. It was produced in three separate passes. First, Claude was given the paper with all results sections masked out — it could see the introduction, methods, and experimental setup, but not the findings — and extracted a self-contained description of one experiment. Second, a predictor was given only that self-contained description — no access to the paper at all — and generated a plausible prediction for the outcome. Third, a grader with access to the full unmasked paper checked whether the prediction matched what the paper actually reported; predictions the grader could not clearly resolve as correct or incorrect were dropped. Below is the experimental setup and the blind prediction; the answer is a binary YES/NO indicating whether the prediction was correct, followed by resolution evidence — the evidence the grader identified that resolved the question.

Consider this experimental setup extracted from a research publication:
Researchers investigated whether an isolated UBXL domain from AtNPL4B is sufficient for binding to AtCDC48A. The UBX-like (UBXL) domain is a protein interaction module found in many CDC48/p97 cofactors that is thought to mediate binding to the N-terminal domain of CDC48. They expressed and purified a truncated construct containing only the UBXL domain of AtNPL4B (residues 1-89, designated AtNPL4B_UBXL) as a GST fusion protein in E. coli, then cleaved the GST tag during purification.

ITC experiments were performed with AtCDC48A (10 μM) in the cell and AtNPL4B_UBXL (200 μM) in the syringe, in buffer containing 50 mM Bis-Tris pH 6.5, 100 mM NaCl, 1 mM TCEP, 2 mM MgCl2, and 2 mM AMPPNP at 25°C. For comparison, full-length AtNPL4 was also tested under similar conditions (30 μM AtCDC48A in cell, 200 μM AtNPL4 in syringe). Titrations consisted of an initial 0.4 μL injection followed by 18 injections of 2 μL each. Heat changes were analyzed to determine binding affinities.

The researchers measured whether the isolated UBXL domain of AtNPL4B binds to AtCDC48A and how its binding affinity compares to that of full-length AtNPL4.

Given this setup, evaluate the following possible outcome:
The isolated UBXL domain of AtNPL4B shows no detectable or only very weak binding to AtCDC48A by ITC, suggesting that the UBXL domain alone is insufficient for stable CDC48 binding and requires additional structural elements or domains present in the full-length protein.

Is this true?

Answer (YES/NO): NO